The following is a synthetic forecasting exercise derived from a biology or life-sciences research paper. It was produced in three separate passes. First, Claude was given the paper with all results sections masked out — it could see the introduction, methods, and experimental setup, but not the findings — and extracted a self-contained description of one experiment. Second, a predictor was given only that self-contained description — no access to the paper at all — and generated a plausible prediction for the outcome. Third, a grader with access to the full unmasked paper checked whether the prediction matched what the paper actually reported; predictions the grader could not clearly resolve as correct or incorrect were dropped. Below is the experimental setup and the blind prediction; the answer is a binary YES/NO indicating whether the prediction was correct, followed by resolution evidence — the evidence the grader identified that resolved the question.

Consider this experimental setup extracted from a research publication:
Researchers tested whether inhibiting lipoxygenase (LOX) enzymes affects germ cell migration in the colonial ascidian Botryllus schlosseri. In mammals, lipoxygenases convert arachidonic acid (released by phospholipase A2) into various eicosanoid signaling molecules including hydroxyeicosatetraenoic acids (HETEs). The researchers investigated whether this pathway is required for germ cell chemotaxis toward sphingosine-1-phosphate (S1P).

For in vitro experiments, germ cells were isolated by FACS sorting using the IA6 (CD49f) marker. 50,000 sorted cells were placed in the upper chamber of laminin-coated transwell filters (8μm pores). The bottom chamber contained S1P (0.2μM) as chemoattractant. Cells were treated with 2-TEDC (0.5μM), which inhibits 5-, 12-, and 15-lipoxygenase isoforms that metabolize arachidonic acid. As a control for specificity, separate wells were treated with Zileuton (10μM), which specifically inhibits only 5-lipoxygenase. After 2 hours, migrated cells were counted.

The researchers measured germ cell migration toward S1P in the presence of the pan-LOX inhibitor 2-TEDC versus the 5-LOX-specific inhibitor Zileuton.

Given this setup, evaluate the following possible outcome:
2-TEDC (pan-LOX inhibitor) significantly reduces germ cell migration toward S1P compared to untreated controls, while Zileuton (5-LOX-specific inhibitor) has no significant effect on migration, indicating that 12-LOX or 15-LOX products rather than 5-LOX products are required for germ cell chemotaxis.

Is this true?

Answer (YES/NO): YES